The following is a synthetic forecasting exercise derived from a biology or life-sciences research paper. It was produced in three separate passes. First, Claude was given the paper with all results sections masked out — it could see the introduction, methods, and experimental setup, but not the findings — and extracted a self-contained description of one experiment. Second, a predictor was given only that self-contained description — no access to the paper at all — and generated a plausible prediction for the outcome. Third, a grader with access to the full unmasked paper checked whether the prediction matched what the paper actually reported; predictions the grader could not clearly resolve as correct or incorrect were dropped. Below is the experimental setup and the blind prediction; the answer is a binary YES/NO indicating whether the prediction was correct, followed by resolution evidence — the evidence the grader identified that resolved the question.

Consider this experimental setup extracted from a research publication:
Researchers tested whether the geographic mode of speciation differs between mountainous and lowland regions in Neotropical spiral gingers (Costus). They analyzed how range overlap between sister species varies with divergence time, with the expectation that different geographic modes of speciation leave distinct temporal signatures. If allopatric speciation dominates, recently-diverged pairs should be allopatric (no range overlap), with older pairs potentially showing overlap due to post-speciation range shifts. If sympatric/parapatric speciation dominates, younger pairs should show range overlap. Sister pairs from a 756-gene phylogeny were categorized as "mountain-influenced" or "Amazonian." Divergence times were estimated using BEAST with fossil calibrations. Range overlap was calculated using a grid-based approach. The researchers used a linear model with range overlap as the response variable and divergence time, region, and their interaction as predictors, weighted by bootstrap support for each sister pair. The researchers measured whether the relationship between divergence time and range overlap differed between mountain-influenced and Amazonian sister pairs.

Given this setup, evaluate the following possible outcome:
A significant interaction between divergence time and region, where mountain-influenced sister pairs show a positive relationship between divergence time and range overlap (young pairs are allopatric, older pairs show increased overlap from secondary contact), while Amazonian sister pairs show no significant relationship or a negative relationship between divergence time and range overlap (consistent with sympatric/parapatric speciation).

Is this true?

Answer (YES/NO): NO